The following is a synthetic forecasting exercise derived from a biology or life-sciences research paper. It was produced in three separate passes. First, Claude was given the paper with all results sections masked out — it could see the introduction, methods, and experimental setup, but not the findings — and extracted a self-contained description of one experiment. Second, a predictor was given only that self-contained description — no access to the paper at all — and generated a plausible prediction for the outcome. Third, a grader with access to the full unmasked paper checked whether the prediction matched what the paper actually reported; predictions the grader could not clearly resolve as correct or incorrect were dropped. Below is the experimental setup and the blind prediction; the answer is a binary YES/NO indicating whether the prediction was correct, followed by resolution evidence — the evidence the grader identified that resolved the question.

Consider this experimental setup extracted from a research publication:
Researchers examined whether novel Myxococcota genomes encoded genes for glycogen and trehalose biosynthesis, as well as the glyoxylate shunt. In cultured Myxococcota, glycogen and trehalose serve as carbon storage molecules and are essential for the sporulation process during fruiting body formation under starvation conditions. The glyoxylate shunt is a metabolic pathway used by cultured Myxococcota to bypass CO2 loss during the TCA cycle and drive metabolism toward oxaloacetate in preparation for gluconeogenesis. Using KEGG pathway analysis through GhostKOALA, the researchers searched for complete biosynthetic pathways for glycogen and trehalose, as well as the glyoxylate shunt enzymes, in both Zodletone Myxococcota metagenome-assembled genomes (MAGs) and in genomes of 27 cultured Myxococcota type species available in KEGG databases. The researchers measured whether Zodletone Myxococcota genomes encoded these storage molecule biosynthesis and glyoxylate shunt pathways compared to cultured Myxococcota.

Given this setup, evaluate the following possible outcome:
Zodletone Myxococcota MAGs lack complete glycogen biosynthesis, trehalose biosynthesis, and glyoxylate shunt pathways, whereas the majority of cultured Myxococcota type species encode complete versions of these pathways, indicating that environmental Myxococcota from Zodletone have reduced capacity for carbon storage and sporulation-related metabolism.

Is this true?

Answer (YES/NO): YES